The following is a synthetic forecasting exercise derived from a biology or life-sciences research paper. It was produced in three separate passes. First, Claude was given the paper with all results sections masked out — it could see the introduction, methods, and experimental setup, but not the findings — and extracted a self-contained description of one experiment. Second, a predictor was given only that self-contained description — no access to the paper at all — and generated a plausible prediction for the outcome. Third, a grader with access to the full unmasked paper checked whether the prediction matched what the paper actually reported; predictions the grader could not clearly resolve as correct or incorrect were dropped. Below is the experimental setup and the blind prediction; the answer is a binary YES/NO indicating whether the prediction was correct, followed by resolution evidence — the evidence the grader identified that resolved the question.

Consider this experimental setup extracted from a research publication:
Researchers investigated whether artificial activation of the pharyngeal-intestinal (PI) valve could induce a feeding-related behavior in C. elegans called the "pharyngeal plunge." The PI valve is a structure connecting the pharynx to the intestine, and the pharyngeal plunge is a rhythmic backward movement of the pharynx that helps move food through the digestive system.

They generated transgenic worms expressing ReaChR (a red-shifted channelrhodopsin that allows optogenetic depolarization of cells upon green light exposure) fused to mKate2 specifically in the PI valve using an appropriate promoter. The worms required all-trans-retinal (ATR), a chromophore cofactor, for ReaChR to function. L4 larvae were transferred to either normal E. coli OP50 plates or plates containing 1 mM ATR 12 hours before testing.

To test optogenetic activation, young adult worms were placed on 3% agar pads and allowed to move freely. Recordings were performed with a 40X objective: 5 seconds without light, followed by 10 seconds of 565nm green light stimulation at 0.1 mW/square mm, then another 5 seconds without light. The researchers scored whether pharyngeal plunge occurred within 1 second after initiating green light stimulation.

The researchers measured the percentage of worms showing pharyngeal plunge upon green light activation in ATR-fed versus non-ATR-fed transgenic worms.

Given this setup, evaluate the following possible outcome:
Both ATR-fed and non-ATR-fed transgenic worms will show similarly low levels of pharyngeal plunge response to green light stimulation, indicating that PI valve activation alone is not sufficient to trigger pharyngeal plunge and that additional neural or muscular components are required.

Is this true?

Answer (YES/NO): NO